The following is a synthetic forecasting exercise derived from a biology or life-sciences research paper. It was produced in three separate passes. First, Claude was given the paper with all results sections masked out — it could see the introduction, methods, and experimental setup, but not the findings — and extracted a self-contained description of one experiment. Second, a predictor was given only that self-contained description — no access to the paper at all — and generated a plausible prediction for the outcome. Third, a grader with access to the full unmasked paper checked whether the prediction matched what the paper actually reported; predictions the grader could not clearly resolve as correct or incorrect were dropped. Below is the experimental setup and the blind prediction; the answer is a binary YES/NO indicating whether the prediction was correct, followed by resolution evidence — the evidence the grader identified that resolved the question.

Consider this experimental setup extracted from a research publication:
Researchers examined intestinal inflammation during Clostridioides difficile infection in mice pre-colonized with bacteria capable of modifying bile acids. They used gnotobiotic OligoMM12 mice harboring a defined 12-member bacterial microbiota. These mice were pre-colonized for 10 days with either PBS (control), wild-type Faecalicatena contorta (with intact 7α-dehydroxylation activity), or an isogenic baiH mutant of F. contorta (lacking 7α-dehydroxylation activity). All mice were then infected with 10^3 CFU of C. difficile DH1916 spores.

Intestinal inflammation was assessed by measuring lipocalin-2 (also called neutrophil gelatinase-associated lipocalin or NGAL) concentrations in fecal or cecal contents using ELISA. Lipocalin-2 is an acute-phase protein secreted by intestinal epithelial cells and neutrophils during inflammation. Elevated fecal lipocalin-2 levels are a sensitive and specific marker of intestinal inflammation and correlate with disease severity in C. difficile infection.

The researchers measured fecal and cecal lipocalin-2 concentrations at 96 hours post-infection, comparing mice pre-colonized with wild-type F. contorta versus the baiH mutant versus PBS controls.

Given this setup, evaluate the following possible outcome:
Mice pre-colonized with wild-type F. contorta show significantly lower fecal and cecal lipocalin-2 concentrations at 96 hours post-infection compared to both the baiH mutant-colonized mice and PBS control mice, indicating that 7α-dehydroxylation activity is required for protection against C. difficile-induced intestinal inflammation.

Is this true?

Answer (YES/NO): NO